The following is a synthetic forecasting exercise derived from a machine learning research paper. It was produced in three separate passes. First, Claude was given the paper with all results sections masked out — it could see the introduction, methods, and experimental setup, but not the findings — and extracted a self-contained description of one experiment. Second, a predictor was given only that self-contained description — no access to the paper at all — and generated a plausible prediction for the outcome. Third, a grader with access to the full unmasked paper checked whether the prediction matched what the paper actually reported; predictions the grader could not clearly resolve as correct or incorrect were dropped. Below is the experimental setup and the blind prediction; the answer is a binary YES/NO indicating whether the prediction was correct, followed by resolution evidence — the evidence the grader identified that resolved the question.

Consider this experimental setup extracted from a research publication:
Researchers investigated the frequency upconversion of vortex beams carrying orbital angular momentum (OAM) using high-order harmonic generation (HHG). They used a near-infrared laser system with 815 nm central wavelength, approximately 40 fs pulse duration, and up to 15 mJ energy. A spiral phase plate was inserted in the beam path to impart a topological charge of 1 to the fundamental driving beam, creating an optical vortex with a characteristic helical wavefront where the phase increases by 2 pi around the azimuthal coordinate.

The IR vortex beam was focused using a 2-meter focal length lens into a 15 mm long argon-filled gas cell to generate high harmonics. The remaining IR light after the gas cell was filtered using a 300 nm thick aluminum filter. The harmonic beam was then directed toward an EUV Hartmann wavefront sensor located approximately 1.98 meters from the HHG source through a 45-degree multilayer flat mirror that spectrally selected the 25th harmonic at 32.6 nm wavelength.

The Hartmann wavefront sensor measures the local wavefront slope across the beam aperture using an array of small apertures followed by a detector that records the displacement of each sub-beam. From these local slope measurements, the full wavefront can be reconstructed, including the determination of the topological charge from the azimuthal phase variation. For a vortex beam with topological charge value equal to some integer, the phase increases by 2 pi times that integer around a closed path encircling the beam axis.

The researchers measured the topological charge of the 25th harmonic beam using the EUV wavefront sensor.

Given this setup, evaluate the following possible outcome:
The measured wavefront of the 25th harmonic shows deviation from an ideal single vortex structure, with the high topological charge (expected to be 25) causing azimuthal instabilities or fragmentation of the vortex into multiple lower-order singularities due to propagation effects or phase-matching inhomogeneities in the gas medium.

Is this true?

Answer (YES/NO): NO